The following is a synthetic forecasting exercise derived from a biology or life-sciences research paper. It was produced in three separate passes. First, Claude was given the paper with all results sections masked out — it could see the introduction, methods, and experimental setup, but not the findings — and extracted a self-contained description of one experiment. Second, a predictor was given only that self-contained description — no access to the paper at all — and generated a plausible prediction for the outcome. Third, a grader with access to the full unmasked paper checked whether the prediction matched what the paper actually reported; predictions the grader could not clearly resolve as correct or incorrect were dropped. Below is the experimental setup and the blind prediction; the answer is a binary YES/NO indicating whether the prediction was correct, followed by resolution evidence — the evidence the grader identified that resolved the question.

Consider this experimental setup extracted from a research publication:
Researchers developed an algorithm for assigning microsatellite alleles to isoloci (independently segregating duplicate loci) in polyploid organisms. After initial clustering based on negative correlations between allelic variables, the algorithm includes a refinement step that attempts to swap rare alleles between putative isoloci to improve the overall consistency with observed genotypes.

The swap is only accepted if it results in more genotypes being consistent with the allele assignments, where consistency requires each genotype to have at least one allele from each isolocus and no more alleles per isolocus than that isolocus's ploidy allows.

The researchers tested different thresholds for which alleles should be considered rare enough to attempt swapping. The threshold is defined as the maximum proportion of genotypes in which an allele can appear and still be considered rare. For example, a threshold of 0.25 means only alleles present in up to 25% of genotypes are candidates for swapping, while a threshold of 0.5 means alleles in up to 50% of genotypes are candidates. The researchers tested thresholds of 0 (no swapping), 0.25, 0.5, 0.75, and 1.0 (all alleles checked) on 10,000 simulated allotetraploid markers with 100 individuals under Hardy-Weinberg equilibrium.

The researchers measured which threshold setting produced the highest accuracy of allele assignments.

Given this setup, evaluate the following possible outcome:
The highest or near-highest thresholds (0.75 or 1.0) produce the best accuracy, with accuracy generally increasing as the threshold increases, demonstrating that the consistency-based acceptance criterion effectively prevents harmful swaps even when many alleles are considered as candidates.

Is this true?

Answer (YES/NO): NO